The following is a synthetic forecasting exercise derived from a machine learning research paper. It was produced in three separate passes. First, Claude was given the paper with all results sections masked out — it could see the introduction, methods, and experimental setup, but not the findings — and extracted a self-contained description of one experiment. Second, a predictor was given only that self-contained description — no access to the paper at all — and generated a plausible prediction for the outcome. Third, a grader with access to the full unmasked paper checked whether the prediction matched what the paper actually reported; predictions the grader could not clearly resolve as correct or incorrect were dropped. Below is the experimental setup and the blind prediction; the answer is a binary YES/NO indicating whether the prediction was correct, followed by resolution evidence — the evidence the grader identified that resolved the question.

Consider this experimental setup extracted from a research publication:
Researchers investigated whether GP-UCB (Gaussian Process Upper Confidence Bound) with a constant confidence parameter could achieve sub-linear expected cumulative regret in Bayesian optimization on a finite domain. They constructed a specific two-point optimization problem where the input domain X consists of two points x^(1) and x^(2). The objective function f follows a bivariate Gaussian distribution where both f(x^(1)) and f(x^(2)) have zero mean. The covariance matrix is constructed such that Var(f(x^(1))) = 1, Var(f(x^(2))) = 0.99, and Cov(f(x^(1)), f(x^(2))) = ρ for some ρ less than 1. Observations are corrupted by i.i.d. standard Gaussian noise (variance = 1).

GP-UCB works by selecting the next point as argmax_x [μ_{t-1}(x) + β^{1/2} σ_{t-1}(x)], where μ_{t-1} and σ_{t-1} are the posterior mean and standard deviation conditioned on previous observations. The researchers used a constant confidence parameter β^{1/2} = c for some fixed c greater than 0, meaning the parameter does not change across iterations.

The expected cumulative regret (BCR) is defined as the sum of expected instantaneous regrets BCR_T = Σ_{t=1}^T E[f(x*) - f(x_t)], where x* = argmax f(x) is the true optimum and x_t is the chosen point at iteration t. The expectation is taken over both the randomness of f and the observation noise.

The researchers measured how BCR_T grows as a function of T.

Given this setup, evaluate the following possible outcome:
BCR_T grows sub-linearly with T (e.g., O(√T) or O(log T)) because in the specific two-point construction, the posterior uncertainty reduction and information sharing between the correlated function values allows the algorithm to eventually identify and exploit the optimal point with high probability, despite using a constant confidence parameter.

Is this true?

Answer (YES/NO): NO